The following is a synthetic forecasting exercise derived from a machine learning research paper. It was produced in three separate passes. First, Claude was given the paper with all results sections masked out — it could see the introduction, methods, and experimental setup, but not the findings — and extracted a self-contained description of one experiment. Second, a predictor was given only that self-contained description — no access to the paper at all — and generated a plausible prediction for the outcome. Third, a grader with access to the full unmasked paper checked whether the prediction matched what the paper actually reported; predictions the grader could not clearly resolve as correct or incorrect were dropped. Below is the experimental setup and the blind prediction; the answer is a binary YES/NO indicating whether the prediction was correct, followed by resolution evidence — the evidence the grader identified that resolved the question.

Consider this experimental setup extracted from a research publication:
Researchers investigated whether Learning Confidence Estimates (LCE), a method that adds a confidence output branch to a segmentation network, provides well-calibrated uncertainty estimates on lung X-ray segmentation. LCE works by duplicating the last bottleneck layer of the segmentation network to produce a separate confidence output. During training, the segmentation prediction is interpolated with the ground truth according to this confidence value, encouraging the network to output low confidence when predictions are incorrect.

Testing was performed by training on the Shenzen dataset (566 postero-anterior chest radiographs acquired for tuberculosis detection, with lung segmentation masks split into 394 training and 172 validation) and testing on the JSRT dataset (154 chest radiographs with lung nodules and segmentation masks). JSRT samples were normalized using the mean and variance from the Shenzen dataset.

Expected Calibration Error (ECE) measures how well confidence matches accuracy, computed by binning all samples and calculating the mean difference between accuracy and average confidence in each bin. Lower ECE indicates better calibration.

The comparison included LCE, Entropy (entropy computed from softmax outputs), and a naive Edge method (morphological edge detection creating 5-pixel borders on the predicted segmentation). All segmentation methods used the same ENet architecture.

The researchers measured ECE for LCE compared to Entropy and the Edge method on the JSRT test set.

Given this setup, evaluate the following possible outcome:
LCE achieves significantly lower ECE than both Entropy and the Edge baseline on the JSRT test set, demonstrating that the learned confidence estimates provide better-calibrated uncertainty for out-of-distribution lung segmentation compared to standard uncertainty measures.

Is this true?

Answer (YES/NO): NO